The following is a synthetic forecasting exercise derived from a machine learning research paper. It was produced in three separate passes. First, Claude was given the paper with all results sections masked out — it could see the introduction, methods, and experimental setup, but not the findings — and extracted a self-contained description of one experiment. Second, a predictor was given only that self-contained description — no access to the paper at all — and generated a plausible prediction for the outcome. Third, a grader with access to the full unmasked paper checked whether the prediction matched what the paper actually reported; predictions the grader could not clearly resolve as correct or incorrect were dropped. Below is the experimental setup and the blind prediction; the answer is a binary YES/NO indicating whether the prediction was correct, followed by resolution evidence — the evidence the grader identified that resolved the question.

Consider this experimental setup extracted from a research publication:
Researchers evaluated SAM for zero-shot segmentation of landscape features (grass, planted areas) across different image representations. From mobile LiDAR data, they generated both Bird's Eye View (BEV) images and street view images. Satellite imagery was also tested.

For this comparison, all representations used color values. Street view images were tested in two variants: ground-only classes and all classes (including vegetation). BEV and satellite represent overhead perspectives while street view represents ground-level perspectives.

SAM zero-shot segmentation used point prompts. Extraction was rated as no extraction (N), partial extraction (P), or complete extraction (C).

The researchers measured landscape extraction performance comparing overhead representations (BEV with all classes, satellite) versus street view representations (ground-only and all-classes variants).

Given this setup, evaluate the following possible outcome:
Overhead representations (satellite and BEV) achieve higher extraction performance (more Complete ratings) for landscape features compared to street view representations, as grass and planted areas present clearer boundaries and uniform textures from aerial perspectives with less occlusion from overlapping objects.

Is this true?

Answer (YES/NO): NO